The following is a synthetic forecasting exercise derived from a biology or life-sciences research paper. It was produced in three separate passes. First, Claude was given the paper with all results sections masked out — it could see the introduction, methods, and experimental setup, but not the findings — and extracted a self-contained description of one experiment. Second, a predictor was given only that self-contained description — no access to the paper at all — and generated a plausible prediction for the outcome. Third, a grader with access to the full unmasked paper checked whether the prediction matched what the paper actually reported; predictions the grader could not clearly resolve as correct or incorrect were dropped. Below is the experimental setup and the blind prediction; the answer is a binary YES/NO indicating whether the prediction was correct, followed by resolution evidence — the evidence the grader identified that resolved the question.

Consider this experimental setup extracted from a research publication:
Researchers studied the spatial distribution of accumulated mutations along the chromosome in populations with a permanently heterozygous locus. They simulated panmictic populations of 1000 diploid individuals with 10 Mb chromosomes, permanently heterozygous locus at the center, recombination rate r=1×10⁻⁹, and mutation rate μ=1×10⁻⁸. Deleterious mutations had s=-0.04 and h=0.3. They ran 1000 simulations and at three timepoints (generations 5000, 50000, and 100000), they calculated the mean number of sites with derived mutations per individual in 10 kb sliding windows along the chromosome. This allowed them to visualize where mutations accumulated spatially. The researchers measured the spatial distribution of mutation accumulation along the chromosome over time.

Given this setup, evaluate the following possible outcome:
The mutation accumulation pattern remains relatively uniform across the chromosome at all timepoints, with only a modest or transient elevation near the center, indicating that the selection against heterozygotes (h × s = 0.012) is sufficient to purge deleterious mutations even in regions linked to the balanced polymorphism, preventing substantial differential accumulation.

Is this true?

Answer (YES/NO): NO